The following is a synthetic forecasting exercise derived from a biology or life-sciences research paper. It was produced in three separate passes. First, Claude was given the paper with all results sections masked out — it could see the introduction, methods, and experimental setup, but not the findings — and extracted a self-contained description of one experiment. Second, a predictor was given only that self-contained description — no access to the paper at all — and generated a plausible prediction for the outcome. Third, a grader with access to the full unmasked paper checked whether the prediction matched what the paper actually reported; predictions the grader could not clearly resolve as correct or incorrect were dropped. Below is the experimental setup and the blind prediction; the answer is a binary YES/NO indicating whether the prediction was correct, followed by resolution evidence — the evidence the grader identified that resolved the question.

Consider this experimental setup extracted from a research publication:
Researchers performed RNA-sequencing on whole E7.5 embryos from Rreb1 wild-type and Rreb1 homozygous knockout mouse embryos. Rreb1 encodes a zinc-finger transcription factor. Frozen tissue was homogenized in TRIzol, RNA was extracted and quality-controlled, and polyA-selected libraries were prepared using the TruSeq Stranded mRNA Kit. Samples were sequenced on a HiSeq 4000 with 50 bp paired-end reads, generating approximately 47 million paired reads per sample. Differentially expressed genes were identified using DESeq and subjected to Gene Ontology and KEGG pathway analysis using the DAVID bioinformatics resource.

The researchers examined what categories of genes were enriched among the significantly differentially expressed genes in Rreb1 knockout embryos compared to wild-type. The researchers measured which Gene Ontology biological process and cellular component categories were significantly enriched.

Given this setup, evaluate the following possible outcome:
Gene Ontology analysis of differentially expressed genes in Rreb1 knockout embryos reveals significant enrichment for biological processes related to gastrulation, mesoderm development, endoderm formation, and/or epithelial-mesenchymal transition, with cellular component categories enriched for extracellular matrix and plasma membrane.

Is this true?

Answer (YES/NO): NO